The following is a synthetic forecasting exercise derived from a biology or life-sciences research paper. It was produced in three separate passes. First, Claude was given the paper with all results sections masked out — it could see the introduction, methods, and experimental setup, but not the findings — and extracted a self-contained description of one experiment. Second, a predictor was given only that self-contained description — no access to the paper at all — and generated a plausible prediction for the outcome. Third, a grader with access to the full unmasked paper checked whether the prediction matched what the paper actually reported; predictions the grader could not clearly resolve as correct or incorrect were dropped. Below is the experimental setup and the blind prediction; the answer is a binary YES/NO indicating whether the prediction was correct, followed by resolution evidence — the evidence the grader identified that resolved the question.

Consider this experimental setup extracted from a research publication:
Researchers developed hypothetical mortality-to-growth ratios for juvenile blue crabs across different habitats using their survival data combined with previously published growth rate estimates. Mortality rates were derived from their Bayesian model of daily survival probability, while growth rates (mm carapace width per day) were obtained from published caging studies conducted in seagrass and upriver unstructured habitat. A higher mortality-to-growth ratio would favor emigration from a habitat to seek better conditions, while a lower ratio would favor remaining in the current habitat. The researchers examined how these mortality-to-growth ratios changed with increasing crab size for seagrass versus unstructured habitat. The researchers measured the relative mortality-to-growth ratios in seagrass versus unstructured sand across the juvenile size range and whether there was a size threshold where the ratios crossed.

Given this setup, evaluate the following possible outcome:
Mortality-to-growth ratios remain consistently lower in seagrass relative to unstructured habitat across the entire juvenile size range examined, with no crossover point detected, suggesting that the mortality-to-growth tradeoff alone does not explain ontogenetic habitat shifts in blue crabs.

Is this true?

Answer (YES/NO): NO